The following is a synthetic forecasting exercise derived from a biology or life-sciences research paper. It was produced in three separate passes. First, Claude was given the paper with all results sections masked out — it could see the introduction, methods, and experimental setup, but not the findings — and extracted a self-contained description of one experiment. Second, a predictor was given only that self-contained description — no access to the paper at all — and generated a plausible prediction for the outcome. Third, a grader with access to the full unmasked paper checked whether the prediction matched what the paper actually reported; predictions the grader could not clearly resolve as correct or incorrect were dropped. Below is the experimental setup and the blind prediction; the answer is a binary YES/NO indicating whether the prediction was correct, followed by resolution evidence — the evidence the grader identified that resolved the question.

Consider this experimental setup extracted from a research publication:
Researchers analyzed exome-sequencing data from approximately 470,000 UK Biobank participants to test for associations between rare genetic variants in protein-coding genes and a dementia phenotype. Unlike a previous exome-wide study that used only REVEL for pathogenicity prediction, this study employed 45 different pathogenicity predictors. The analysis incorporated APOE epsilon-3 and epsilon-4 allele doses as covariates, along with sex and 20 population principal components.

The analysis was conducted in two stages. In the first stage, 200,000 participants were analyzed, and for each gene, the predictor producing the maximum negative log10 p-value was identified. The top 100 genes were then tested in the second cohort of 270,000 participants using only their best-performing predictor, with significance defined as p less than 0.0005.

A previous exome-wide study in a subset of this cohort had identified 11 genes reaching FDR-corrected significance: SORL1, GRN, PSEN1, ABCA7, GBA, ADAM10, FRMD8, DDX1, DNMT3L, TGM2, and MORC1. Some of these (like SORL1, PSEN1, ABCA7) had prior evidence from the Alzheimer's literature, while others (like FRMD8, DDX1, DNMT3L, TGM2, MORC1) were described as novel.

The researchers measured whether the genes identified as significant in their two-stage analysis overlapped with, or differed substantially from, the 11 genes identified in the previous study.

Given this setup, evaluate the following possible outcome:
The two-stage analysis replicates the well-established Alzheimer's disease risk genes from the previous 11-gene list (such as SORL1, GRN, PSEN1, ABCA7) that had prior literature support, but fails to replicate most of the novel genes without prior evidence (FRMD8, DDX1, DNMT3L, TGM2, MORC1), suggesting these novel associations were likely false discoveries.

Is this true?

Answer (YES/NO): NO